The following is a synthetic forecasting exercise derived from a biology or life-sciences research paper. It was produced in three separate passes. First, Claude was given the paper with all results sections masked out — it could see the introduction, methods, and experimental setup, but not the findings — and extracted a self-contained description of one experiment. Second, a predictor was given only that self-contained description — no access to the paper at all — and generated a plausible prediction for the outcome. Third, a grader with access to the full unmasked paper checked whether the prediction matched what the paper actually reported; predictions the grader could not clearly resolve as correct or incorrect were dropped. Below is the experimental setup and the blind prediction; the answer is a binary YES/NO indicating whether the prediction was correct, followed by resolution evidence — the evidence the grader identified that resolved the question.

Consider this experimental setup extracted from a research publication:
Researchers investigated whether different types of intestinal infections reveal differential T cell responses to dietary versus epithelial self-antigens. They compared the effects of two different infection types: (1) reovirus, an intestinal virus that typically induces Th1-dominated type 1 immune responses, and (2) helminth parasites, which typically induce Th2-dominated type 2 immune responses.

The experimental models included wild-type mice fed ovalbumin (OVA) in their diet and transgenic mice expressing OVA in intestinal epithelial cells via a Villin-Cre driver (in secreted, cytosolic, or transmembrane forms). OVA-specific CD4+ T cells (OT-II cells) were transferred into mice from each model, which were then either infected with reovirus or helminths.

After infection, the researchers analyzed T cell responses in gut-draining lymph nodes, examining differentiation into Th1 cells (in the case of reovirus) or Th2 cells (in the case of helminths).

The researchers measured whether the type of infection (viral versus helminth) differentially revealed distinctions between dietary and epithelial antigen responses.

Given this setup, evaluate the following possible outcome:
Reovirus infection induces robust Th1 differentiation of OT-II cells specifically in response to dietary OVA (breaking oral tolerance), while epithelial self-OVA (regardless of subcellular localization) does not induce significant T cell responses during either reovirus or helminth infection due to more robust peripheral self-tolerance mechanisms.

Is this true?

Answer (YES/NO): NO